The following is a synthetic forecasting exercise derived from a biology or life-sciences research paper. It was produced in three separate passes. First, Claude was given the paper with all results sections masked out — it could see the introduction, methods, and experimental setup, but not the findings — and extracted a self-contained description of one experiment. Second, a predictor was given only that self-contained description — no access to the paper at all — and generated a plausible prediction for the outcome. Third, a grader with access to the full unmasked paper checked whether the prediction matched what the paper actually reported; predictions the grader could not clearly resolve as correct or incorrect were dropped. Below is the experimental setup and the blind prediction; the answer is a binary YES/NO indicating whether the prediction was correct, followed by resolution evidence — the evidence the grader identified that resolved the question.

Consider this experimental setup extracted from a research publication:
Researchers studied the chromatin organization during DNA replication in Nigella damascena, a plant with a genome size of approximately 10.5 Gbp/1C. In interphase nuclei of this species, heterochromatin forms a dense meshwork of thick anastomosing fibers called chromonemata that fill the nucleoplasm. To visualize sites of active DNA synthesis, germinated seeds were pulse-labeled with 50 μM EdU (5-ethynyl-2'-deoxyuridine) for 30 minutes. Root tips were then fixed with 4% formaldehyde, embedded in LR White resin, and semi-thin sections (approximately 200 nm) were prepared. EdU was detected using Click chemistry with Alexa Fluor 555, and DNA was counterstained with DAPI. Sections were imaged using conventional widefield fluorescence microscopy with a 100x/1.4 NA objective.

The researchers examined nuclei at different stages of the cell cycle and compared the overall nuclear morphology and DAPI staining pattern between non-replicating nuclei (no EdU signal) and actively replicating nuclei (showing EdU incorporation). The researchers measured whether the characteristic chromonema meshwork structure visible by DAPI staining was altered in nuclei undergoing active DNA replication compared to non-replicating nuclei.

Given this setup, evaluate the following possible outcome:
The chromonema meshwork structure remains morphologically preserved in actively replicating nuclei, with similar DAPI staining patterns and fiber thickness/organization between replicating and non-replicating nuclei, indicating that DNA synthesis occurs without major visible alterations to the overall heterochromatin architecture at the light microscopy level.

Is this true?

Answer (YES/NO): NO